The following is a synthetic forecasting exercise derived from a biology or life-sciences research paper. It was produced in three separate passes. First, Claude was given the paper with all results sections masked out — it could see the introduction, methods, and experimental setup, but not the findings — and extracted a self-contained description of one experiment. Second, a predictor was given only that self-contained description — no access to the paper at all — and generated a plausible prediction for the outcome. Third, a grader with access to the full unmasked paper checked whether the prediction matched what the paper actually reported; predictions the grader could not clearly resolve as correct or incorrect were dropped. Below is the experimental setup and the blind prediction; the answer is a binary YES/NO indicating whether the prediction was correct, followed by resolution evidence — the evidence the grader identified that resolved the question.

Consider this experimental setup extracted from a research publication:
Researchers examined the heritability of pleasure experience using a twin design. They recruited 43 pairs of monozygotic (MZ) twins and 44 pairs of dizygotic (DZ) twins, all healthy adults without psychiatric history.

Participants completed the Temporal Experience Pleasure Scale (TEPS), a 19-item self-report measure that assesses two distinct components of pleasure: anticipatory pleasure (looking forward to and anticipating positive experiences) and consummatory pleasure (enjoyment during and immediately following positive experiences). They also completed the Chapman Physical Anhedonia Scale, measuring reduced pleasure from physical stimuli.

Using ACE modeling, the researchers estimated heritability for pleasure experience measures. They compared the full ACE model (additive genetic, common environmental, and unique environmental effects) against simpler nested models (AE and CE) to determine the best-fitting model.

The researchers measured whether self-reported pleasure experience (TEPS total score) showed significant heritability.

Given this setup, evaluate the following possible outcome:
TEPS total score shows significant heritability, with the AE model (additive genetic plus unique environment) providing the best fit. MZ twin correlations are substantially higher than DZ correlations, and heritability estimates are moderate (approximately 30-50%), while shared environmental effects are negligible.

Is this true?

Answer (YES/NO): NO